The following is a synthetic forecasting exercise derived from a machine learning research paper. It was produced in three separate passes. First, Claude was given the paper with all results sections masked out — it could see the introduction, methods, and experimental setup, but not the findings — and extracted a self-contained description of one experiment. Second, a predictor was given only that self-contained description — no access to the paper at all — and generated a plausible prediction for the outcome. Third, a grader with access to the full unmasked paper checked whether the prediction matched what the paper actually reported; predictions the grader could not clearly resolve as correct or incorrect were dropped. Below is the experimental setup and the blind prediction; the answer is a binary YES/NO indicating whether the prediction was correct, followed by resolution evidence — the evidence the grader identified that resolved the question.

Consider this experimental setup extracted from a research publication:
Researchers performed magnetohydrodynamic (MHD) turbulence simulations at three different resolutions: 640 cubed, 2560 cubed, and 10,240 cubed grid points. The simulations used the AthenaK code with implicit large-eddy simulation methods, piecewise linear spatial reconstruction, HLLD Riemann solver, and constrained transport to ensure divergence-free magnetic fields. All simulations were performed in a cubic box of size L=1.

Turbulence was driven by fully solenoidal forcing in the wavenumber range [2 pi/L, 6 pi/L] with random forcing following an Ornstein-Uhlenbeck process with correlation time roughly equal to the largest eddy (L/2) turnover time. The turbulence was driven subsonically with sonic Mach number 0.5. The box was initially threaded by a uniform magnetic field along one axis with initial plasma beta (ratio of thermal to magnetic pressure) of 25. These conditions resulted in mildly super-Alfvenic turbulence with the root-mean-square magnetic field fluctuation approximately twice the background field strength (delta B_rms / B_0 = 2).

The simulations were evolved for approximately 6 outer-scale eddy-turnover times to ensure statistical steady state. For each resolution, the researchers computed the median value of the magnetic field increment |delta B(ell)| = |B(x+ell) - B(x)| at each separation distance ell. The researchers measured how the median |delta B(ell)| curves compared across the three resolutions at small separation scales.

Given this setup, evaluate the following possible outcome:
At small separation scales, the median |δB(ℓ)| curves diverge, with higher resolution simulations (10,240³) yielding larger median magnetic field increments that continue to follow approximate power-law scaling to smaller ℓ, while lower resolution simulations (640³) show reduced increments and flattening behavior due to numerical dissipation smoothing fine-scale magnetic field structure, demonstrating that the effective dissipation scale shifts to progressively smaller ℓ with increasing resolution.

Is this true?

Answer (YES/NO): YES